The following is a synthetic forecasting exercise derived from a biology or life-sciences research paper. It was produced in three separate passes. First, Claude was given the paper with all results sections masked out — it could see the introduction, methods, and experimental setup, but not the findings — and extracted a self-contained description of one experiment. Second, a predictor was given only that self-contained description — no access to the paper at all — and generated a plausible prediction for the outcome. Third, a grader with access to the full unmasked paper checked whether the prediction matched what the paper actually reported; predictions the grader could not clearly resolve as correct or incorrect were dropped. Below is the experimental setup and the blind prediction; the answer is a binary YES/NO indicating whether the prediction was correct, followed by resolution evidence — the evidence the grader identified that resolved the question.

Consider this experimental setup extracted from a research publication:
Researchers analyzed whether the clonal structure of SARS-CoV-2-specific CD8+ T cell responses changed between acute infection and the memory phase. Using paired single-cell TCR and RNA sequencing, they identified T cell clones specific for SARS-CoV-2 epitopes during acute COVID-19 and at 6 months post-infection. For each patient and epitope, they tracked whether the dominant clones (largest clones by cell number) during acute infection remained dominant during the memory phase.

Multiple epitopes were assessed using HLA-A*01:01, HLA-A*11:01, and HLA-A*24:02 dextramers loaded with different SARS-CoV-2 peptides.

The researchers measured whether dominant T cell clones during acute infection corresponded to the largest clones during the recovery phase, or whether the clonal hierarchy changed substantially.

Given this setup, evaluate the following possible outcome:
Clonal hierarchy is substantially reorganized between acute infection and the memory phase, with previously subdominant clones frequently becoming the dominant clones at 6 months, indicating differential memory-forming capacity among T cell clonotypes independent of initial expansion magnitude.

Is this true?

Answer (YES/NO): NO